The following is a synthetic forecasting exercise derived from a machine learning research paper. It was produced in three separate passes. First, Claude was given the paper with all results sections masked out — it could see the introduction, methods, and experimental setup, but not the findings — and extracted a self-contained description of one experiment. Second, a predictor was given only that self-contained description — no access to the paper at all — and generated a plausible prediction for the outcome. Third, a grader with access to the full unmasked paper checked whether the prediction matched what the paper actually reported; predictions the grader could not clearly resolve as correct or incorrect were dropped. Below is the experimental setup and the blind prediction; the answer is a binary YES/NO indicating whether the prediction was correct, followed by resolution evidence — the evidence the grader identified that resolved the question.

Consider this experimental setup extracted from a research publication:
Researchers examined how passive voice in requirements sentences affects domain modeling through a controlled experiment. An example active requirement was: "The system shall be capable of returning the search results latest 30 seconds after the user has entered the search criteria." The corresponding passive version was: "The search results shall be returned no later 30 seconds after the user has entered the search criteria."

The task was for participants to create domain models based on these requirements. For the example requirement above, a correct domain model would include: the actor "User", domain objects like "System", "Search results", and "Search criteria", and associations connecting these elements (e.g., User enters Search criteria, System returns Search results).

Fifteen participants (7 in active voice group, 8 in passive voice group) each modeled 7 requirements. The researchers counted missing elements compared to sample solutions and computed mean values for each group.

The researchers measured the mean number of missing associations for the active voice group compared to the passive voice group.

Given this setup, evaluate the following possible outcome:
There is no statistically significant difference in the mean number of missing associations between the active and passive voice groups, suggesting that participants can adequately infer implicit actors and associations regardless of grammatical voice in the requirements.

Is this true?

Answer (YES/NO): YES